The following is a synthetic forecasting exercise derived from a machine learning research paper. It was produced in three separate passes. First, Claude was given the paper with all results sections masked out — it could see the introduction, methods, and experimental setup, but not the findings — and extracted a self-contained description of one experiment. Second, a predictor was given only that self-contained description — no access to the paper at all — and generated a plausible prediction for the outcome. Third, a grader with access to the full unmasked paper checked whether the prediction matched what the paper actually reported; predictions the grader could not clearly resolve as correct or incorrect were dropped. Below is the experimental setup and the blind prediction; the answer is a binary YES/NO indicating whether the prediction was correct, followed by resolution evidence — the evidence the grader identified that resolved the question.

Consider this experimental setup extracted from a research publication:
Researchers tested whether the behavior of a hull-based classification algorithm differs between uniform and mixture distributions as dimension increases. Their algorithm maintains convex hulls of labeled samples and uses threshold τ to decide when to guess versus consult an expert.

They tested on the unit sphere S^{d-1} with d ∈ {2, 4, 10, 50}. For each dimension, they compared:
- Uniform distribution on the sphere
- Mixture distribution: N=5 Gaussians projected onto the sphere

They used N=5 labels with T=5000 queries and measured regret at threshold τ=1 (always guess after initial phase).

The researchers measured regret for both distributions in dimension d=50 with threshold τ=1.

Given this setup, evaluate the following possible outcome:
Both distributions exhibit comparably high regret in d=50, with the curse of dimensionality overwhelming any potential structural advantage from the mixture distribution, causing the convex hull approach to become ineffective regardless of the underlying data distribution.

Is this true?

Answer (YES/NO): NO